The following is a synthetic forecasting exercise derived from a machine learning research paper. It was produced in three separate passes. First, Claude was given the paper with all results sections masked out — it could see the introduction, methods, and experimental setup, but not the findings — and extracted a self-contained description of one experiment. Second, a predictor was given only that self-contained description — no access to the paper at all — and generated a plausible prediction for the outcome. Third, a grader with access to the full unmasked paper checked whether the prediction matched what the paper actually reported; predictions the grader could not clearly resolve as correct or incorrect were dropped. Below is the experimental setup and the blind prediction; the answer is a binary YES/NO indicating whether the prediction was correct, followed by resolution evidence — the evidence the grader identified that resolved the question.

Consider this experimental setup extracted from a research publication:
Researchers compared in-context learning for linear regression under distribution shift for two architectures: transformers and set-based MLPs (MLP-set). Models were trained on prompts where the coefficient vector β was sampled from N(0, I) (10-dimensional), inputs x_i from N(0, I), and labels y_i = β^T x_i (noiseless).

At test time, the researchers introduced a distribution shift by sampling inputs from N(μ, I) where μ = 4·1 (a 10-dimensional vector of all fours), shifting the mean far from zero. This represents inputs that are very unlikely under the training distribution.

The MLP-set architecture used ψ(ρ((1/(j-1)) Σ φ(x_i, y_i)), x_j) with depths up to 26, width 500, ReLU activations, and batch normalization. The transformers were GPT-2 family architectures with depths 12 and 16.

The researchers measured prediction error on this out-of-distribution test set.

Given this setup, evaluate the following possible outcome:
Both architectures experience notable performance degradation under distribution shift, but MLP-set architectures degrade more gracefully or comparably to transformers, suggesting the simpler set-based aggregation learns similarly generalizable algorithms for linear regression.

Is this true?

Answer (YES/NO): NO